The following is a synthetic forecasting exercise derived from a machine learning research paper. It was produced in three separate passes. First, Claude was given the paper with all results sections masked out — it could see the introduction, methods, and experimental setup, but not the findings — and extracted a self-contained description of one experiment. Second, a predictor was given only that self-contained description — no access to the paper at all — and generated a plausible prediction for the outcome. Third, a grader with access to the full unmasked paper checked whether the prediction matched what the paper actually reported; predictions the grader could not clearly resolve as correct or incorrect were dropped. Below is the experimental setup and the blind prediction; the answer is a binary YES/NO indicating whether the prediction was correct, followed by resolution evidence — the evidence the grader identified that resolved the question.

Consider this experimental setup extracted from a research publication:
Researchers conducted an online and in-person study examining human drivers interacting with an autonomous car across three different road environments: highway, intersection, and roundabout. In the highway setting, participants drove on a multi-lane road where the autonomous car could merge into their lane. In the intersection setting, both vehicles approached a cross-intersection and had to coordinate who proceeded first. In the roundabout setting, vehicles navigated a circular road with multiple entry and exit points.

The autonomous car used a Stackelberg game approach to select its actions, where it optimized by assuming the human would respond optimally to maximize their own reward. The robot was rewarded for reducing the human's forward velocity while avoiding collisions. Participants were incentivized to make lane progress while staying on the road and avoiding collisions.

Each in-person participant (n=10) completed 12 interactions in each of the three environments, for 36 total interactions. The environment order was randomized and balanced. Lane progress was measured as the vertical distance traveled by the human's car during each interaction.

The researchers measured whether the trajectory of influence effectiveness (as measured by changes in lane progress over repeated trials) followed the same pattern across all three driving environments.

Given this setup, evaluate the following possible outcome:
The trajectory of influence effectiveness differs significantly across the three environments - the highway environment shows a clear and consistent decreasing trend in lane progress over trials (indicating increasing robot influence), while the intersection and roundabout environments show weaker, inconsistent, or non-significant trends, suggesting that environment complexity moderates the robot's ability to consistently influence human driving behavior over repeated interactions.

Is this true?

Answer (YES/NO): NO